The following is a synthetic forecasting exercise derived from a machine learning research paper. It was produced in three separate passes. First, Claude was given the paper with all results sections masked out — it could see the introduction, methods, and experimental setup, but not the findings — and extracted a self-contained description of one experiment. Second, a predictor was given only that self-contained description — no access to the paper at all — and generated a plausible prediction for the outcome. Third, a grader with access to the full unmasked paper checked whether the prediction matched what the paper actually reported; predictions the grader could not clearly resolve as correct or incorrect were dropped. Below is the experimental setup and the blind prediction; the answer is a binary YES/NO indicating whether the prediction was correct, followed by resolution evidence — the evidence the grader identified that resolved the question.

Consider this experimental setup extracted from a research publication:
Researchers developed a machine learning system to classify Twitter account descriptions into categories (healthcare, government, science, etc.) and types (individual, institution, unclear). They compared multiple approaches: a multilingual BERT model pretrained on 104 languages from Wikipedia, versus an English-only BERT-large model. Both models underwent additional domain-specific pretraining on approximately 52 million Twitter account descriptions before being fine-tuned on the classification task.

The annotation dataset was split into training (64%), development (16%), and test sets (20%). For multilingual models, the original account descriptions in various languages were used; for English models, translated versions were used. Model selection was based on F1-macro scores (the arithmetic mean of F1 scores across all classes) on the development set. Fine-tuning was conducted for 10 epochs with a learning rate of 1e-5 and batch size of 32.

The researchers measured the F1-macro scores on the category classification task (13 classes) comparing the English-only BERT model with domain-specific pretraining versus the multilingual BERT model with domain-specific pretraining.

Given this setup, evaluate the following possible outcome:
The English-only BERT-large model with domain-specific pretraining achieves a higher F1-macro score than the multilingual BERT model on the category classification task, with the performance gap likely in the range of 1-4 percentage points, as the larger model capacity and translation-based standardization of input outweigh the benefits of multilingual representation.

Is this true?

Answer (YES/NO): NO